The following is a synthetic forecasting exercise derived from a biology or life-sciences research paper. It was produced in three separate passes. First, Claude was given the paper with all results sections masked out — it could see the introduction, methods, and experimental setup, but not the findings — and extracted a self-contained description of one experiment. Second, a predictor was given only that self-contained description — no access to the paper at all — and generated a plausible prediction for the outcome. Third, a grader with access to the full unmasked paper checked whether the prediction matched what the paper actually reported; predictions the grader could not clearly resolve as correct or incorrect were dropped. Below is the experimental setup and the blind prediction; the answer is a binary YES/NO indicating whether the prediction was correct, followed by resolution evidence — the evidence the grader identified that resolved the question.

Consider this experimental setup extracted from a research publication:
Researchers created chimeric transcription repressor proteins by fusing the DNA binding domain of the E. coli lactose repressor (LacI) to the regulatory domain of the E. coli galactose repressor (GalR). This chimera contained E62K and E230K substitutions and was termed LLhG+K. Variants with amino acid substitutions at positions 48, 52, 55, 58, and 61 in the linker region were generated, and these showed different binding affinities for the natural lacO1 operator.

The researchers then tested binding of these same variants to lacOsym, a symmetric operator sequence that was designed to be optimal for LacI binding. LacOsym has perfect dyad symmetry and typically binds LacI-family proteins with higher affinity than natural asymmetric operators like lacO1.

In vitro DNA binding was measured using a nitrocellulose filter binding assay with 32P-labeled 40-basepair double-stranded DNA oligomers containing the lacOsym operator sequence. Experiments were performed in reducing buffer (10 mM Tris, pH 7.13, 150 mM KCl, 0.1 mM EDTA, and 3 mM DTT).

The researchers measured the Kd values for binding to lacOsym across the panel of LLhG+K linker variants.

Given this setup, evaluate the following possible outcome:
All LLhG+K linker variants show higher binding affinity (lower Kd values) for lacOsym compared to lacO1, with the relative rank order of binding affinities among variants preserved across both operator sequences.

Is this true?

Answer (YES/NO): YES